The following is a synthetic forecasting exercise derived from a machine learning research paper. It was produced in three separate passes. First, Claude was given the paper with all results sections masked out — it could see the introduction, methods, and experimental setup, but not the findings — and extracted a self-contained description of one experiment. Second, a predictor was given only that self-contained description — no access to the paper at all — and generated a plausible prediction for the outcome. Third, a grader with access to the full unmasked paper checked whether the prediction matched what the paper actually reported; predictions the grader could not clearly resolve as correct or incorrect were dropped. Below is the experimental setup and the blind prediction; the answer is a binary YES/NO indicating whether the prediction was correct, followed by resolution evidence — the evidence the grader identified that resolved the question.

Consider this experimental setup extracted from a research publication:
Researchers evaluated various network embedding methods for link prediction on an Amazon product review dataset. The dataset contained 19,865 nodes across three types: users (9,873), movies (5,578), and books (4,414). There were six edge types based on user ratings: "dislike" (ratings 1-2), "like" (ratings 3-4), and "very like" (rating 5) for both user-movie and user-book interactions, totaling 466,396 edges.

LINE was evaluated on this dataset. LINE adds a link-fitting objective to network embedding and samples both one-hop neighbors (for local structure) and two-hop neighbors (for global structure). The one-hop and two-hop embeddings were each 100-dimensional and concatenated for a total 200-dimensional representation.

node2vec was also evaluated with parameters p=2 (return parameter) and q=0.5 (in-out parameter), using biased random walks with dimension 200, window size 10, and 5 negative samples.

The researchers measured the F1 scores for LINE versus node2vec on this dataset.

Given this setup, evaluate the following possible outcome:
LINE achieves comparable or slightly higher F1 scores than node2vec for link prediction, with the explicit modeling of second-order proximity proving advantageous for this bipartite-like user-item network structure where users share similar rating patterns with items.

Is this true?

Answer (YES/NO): NO